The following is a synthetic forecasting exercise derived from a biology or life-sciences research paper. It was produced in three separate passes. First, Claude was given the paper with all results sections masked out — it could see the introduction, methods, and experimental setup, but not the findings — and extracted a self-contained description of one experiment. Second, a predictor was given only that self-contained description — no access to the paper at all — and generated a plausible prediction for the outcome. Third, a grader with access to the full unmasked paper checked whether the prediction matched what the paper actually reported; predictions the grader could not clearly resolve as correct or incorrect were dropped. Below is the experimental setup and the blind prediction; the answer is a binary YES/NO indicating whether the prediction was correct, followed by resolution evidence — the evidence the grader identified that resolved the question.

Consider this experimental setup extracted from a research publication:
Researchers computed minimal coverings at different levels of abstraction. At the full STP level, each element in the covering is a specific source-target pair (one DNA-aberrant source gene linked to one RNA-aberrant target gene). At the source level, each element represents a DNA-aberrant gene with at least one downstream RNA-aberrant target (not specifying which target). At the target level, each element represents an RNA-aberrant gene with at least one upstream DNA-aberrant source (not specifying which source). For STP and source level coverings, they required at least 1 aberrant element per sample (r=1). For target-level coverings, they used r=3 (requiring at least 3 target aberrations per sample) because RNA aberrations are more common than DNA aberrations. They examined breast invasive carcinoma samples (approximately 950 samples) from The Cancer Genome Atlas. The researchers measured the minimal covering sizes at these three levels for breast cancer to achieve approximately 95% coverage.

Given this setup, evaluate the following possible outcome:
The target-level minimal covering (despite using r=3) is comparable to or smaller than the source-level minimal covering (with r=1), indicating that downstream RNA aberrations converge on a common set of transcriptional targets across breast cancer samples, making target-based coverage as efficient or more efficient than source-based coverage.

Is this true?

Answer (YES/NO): YES